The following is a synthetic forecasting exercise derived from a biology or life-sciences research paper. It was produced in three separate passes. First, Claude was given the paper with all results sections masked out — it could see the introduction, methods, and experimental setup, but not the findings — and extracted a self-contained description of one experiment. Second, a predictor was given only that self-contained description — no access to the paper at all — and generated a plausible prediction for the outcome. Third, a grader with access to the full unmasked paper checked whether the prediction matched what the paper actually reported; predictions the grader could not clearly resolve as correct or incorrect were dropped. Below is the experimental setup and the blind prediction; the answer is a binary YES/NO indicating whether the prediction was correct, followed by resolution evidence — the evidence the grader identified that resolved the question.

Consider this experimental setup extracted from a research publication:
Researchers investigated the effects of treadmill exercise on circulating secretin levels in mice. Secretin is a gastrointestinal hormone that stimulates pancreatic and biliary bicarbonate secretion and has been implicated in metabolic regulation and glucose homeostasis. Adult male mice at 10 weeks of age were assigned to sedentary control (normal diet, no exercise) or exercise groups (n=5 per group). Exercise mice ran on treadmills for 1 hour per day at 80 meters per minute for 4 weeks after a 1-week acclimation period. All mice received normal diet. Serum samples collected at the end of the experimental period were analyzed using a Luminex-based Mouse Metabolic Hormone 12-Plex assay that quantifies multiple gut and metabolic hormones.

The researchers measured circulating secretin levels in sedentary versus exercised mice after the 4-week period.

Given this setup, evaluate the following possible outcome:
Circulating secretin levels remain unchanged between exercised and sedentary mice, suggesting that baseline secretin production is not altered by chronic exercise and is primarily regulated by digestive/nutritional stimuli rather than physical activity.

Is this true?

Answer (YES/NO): NO